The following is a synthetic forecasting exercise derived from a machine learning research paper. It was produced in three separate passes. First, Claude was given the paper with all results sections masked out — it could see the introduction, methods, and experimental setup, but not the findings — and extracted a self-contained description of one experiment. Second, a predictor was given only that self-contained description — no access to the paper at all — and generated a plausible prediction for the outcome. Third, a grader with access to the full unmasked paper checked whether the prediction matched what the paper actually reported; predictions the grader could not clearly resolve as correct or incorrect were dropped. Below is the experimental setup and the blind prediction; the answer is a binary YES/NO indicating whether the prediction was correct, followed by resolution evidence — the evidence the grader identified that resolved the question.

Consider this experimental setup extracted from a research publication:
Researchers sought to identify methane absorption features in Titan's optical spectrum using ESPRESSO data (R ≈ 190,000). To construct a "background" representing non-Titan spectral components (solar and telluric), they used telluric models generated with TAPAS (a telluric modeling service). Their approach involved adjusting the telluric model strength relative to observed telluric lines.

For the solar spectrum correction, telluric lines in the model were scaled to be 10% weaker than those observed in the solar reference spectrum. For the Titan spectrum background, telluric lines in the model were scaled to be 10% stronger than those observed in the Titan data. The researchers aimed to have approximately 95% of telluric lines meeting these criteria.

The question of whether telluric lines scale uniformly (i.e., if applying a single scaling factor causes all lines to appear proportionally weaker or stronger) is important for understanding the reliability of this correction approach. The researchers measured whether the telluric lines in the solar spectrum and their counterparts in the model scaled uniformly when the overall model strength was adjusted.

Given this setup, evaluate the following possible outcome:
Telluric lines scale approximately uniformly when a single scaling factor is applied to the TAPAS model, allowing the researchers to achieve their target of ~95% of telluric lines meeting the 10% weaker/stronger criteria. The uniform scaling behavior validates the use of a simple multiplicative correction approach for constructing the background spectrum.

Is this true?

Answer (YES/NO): NO